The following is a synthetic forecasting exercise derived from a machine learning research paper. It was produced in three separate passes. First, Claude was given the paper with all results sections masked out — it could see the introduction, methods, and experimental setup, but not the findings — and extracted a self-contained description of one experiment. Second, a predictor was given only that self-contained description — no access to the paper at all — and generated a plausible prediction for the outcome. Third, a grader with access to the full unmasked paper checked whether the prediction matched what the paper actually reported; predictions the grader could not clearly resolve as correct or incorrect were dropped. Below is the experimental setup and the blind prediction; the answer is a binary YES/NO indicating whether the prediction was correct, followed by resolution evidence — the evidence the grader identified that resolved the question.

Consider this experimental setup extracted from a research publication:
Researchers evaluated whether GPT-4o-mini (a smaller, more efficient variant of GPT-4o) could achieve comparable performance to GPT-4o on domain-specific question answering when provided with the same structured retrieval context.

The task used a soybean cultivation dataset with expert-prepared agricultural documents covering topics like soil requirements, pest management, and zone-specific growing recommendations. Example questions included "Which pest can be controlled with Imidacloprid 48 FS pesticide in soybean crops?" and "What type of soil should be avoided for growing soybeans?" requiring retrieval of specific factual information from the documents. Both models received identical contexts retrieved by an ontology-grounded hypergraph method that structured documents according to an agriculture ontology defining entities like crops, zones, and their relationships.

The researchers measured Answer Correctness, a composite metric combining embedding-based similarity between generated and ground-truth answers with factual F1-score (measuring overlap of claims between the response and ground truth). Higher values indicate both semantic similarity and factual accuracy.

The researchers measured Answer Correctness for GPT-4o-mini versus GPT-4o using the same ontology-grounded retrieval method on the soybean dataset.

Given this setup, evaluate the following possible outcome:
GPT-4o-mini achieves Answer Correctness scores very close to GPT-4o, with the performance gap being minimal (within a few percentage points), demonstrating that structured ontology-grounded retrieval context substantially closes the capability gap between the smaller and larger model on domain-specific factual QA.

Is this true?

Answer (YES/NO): YES